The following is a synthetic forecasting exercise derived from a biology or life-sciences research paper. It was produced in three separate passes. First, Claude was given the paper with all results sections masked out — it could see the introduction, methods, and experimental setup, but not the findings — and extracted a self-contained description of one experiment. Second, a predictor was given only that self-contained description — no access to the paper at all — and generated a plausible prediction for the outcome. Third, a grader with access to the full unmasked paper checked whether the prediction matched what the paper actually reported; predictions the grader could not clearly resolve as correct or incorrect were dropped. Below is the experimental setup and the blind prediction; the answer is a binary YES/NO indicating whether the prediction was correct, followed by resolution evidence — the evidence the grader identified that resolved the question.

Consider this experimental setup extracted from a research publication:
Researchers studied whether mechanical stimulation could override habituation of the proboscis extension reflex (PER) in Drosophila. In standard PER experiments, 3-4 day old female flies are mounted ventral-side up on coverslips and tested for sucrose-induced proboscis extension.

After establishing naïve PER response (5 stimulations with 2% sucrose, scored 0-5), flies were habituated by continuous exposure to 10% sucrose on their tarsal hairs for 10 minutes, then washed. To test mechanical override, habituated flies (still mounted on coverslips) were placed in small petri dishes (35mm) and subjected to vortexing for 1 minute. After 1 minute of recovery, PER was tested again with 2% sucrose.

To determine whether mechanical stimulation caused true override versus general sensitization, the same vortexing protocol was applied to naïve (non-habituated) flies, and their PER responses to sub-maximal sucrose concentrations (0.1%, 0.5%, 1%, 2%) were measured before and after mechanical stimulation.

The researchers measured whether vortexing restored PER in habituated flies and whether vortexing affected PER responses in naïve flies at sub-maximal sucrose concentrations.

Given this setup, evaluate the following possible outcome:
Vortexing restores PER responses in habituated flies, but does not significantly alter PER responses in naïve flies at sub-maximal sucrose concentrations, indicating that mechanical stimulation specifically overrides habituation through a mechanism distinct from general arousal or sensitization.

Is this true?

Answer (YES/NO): YES